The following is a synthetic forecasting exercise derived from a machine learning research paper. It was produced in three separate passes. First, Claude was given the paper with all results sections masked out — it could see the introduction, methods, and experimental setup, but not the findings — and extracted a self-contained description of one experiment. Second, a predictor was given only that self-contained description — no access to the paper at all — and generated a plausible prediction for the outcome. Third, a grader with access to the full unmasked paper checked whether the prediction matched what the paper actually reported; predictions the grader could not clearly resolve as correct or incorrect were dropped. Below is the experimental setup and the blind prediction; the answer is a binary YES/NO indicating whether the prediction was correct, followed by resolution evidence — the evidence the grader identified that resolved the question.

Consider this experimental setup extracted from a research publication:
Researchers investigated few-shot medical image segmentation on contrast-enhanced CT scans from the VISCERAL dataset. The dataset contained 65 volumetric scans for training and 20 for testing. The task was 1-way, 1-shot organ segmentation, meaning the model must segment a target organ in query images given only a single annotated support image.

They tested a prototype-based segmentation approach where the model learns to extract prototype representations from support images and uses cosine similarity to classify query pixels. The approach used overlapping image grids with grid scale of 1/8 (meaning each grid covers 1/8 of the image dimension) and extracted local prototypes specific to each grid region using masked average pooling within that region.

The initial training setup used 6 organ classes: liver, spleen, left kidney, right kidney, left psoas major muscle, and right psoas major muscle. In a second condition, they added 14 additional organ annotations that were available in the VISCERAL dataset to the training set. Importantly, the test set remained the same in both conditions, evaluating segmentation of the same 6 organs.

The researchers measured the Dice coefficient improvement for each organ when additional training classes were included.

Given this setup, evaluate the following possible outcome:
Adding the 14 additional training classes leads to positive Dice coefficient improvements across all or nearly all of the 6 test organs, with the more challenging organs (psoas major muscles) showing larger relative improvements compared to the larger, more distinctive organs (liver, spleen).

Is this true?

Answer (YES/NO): NO